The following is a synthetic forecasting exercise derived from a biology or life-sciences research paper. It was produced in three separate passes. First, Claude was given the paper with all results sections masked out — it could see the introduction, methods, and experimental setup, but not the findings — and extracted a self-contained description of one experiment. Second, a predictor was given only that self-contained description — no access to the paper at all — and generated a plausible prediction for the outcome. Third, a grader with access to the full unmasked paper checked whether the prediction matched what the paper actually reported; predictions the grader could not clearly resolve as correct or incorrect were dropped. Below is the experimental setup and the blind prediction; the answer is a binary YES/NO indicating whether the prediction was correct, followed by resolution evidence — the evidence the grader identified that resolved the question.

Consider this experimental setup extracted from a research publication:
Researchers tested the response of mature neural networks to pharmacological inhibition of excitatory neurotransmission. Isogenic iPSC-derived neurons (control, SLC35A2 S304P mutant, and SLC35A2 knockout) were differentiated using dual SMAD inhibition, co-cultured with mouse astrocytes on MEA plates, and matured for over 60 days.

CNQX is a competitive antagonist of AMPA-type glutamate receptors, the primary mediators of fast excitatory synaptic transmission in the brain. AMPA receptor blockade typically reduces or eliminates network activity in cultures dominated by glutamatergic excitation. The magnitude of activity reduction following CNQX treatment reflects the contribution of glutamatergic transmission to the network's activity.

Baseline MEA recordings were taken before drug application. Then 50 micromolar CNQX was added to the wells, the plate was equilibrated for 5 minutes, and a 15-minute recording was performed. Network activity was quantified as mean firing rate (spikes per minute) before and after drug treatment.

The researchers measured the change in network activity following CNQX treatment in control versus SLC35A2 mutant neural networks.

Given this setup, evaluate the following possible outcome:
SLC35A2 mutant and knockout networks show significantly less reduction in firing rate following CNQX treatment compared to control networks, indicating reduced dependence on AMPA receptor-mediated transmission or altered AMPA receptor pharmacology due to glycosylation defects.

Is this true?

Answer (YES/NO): YES